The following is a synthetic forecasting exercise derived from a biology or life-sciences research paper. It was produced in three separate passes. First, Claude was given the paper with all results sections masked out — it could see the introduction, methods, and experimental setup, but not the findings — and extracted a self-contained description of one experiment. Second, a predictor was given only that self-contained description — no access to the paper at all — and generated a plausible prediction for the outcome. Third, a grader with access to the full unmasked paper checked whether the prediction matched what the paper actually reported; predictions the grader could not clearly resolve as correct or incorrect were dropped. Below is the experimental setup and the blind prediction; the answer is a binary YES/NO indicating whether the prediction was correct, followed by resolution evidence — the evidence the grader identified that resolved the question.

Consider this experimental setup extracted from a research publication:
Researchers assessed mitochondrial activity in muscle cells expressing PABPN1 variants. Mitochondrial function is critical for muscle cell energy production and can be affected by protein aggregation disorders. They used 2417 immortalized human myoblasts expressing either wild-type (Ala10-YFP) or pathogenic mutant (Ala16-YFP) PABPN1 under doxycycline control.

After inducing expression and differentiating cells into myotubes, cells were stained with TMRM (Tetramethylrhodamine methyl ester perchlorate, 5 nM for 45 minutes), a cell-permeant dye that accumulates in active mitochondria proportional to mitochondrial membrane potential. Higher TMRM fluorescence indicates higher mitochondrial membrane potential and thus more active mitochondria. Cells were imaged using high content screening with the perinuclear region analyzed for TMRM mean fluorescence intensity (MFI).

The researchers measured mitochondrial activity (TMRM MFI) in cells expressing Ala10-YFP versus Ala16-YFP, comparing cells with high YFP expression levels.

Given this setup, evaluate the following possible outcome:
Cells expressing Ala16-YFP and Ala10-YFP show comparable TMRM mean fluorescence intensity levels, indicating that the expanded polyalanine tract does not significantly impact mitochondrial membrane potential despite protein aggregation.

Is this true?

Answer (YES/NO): YES